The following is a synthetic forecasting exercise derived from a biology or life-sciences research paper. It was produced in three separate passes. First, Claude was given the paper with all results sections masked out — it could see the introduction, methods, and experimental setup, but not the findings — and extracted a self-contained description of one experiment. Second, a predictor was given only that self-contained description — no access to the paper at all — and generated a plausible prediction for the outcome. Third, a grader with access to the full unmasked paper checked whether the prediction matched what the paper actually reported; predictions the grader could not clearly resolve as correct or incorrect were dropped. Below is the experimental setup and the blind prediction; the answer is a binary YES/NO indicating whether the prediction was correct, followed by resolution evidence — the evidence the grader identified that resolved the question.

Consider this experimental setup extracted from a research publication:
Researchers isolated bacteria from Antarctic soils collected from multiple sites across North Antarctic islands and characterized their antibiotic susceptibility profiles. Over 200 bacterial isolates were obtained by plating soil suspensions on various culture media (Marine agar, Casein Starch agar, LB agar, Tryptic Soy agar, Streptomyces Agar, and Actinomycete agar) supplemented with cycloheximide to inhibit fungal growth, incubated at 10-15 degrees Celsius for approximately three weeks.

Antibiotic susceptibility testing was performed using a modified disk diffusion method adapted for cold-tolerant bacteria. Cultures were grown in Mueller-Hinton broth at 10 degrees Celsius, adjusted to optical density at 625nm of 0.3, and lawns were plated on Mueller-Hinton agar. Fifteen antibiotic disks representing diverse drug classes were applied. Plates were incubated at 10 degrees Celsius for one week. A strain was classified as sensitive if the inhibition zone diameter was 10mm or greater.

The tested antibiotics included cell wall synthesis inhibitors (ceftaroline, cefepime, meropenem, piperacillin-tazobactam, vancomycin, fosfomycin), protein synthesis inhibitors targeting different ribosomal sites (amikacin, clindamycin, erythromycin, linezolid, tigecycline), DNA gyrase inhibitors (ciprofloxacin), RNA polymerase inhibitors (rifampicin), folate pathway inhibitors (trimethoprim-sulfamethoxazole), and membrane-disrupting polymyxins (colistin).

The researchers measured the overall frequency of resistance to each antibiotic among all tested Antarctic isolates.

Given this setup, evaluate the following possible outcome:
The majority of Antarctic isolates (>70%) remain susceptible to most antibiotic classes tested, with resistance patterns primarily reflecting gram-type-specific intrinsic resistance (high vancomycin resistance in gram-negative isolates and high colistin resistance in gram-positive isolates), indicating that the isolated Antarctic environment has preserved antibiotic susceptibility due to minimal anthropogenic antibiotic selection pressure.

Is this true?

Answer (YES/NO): NO